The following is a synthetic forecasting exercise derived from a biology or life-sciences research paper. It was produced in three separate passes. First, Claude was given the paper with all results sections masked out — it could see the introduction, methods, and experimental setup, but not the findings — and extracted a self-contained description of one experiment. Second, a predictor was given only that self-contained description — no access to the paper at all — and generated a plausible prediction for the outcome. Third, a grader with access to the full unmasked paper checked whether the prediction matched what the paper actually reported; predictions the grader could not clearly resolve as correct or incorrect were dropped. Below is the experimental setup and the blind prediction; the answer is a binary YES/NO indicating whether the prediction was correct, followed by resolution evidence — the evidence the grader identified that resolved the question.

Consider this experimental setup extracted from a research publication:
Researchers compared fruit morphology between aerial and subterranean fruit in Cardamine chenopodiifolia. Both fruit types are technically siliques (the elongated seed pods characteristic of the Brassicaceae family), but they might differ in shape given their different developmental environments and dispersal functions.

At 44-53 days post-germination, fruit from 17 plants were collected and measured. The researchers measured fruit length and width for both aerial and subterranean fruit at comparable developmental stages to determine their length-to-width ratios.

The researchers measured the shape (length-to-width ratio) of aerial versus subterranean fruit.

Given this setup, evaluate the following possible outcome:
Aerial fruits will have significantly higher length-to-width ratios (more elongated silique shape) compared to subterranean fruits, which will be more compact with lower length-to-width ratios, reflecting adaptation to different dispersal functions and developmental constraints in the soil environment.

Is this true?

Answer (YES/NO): YES